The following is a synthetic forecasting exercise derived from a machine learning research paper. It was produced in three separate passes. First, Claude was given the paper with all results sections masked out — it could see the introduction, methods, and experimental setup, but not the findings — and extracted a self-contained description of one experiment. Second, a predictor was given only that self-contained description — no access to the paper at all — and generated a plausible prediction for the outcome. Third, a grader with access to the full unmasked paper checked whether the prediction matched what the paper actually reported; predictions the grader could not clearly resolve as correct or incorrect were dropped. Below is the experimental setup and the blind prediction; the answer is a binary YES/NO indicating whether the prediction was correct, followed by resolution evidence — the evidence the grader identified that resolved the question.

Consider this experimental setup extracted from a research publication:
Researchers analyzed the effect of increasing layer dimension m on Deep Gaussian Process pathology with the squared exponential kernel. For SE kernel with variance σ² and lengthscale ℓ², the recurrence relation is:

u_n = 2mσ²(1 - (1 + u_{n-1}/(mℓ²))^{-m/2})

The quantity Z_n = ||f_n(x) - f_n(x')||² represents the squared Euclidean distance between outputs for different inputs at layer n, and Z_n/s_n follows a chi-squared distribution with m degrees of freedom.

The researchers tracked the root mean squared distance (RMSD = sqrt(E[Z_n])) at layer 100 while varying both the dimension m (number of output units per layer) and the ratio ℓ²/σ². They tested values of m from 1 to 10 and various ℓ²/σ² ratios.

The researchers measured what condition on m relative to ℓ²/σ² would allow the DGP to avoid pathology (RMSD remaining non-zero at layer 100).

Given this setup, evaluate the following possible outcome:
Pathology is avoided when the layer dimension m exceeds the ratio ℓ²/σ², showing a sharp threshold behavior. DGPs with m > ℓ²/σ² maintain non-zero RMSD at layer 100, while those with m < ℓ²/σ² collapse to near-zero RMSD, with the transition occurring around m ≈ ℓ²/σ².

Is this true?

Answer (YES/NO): YES